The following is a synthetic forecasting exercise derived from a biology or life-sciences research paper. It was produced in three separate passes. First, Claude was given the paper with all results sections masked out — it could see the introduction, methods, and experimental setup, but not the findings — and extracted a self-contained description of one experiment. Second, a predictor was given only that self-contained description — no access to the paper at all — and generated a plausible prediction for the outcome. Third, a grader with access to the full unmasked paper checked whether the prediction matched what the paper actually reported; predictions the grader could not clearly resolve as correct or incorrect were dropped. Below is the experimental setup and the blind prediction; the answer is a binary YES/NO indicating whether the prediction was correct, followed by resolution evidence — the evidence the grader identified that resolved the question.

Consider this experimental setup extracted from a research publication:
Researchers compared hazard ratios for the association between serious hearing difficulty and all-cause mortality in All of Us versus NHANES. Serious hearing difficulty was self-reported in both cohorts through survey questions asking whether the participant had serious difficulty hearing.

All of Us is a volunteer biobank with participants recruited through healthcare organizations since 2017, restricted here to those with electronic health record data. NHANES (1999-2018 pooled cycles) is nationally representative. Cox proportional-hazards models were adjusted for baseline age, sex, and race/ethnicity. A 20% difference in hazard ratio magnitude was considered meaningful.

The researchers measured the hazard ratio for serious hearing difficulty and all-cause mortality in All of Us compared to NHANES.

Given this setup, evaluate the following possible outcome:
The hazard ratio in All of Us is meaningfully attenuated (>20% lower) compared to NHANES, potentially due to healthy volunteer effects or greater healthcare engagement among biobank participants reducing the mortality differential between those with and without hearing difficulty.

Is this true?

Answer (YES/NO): NO